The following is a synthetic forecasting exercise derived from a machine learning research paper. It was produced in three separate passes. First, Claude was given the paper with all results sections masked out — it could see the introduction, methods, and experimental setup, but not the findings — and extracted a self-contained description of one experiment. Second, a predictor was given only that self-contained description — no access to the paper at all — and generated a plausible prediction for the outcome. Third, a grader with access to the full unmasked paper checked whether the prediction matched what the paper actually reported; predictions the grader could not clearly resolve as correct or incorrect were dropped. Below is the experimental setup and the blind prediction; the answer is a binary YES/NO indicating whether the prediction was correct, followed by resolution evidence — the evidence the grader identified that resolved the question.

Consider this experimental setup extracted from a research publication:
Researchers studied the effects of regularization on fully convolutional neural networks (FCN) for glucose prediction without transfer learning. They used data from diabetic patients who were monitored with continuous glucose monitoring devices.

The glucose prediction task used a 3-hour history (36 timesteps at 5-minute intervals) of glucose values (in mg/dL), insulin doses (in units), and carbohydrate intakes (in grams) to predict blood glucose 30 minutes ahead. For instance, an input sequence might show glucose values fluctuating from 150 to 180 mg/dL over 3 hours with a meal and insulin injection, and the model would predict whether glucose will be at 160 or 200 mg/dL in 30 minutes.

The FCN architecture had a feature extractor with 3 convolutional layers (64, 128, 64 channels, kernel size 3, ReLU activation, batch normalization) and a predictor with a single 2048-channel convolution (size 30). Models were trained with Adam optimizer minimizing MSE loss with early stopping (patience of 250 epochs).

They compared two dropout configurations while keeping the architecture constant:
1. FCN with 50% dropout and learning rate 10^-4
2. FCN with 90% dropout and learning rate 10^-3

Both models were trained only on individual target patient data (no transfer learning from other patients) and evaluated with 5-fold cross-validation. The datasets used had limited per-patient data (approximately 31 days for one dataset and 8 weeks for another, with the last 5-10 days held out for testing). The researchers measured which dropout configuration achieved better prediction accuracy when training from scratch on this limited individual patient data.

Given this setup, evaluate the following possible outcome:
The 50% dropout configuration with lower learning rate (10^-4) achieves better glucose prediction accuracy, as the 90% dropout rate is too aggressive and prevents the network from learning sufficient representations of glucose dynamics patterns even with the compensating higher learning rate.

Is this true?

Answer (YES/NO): NO